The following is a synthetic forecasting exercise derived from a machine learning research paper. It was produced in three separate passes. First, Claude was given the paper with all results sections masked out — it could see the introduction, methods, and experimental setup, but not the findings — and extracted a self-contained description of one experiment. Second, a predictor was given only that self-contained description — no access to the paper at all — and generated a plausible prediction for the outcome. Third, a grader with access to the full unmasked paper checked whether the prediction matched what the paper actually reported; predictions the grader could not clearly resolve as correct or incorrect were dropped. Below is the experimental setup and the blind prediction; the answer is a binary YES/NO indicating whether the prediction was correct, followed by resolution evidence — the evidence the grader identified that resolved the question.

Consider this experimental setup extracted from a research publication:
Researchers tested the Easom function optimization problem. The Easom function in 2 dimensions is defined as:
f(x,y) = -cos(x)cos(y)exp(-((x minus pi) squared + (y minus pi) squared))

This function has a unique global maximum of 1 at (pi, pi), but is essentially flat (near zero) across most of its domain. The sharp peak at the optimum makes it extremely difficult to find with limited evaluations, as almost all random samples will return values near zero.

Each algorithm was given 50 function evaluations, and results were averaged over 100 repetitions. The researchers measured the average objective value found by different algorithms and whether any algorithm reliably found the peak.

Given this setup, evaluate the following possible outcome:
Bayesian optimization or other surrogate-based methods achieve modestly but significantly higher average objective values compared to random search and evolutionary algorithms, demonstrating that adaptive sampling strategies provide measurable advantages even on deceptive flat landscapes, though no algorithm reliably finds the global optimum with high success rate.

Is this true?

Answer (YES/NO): NO